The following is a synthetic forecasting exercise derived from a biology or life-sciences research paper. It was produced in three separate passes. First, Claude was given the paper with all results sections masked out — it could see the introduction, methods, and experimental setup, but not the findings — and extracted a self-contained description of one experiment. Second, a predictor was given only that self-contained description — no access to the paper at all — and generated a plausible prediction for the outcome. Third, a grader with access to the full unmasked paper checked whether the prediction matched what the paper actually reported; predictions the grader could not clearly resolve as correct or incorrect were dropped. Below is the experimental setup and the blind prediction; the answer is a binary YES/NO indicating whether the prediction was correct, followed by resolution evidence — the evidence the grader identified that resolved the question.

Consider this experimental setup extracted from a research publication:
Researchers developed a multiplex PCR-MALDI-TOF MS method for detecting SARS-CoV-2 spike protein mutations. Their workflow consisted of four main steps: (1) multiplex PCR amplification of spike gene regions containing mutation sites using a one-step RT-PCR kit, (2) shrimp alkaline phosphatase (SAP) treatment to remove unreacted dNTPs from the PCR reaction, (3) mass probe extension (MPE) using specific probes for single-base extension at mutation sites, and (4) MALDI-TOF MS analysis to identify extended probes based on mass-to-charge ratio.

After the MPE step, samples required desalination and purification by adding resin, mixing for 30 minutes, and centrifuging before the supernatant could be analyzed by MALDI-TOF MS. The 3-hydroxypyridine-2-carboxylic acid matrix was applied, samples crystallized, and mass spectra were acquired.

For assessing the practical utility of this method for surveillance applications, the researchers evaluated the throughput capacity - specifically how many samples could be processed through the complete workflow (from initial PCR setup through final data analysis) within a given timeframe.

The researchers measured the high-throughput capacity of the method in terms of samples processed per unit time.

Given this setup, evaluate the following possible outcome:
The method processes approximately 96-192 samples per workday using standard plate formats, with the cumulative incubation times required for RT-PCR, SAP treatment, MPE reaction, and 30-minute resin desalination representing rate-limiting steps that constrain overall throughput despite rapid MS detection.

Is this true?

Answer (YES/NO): YES